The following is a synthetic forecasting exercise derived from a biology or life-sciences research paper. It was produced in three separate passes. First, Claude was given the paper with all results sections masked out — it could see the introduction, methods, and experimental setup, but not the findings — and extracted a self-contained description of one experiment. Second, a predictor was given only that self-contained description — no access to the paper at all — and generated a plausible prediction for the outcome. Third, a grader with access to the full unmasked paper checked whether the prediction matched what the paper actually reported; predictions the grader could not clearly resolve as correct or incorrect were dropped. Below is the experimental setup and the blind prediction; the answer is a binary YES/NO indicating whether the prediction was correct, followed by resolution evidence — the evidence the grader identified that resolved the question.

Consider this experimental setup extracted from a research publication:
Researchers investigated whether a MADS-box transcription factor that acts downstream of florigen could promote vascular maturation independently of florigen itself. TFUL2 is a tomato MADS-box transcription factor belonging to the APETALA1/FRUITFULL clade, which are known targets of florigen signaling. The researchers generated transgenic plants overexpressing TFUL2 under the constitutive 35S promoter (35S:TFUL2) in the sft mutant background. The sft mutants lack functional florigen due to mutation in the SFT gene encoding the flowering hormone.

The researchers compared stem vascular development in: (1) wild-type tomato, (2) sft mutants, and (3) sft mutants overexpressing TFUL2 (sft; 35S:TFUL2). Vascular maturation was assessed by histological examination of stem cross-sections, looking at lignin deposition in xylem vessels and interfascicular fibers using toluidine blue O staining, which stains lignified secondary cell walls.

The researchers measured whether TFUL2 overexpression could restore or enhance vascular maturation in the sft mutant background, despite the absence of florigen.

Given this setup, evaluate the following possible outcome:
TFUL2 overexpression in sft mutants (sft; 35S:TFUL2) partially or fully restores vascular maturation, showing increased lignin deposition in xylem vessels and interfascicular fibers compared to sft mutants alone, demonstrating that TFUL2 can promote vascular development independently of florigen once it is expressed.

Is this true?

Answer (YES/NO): YES